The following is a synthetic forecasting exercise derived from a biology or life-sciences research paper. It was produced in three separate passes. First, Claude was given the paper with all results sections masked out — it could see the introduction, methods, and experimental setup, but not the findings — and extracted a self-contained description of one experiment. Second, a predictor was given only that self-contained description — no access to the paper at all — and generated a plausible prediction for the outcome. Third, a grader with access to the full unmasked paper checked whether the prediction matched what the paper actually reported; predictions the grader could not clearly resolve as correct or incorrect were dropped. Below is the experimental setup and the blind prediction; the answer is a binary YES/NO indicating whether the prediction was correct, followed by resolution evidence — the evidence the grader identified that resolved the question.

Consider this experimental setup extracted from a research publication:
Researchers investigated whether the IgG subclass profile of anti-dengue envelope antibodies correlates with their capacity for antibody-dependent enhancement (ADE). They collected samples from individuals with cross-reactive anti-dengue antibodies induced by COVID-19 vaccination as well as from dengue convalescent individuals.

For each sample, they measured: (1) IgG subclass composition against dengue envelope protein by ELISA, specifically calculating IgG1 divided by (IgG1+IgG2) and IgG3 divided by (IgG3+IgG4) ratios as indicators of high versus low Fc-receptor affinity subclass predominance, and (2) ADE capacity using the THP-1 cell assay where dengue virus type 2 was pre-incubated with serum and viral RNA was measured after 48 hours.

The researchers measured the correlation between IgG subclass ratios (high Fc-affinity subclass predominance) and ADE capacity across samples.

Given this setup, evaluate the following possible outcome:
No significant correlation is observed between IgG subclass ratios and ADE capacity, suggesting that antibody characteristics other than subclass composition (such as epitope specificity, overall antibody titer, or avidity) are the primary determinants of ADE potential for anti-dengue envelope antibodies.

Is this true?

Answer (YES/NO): YES